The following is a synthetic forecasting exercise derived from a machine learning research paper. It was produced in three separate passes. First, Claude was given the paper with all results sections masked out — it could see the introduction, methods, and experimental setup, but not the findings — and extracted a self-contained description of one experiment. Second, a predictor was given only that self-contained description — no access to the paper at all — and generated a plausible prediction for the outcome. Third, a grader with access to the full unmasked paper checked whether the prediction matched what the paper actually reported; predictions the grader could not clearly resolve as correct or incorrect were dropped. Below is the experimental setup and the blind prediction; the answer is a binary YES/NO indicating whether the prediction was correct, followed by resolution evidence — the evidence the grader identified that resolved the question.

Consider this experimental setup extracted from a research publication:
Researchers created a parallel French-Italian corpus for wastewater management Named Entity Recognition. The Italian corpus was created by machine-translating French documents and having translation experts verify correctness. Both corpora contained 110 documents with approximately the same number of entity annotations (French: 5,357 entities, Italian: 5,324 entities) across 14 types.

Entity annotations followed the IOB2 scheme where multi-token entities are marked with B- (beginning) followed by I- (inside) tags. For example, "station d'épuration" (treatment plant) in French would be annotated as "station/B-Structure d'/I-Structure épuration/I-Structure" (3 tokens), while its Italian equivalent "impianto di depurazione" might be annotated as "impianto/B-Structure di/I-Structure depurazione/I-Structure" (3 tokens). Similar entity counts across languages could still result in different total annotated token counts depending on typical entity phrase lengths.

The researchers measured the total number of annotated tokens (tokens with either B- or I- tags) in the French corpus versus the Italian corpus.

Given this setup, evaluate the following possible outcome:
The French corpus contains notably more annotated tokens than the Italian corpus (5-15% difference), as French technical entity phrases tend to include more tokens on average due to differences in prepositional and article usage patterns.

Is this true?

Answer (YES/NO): NO